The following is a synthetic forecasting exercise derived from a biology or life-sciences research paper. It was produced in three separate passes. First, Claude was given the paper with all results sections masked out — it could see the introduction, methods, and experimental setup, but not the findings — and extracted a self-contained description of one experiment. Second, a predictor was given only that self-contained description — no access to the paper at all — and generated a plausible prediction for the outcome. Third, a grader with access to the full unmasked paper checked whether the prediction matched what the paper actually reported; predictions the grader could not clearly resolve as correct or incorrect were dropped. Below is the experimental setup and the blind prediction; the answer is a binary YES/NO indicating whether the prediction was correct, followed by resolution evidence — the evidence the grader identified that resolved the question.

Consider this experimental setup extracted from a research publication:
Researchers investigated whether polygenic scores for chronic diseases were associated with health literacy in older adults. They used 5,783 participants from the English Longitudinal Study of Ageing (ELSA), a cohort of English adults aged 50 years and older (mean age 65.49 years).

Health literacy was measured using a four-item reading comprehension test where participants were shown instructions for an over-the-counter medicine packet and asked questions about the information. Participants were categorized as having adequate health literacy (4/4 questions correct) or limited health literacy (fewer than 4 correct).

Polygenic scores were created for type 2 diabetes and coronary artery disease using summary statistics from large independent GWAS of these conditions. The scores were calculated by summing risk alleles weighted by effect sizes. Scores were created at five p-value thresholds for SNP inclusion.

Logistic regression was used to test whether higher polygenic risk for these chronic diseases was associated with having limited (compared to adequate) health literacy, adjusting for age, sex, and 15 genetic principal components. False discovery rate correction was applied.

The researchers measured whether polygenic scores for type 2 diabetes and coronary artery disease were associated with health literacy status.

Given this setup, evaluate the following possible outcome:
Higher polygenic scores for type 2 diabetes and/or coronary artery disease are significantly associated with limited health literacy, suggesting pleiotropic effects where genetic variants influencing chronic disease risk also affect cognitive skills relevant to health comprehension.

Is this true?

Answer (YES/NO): NO